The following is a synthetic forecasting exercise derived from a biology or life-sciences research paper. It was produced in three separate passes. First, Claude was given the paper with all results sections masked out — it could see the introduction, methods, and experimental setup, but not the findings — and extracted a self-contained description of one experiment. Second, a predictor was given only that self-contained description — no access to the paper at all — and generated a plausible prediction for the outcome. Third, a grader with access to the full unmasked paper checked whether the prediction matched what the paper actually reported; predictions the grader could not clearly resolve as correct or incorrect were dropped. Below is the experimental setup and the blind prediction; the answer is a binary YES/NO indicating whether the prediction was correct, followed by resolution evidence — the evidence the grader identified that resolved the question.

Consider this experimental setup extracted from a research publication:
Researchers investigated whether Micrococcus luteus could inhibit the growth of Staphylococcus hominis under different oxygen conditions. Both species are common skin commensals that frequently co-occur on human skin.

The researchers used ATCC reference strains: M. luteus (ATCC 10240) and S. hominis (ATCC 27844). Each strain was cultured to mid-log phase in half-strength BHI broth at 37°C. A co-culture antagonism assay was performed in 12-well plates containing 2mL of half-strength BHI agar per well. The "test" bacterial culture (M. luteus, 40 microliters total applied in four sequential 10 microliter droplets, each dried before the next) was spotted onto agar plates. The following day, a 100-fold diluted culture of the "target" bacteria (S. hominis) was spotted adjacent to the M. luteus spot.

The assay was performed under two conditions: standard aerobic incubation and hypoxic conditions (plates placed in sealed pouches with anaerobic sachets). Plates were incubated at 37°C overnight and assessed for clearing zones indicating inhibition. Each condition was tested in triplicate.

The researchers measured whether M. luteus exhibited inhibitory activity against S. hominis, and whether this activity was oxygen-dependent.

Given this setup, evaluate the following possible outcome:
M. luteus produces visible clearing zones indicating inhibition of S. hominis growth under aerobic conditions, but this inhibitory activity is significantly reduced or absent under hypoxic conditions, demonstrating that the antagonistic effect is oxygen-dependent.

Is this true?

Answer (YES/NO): NO